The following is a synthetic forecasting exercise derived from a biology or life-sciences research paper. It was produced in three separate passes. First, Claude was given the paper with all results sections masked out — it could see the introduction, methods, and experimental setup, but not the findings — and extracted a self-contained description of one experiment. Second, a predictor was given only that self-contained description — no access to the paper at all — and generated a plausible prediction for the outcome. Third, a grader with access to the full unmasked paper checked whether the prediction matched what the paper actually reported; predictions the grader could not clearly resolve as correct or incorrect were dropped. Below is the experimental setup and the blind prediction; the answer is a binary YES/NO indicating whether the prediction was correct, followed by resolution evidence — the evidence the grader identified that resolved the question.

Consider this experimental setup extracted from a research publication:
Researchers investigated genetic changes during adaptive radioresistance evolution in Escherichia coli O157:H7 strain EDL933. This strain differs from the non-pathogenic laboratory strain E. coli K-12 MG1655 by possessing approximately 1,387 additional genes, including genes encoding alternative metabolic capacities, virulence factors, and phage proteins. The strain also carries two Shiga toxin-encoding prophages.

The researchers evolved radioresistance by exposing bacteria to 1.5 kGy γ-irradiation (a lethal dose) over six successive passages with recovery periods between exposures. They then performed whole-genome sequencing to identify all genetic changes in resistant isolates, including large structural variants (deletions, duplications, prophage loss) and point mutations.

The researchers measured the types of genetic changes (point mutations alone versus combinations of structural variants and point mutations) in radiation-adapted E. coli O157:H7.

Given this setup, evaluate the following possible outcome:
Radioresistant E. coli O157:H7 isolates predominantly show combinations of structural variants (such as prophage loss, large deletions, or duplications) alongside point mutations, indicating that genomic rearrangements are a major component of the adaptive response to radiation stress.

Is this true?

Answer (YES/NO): YES